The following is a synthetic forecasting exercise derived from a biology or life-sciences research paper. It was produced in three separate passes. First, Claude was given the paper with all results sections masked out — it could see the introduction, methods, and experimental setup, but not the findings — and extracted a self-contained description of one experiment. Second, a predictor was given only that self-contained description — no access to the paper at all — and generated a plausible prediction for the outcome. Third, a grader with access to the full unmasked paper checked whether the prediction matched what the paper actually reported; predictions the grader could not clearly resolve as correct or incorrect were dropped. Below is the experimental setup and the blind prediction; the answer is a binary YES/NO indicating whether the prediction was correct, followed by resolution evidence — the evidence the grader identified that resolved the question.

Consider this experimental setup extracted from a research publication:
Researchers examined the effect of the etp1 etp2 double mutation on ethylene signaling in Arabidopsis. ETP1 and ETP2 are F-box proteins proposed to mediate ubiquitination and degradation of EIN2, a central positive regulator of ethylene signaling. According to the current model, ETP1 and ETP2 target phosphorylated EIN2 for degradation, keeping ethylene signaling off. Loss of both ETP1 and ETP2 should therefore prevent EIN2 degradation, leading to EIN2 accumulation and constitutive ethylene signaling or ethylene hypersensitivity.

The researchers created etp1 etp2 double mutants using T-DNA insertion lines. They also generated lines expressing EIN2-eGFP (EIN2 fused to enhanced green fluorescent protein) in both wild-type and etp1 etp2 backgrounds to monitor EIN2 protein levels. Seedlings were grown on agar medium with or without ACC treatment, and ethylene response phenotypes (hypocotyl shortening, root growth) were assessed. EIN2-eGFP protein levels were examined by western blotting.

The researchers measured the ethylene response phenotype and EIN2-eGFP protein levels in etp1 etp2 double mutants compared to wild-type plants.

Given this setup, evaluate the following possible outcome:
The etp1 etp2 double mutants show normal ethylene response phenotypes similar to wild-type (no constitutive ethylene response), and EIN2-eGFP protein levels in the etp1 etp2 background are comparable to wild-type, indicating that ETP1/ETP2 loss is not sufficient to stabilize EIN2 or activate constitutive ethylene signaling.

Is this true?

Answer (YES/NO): YES